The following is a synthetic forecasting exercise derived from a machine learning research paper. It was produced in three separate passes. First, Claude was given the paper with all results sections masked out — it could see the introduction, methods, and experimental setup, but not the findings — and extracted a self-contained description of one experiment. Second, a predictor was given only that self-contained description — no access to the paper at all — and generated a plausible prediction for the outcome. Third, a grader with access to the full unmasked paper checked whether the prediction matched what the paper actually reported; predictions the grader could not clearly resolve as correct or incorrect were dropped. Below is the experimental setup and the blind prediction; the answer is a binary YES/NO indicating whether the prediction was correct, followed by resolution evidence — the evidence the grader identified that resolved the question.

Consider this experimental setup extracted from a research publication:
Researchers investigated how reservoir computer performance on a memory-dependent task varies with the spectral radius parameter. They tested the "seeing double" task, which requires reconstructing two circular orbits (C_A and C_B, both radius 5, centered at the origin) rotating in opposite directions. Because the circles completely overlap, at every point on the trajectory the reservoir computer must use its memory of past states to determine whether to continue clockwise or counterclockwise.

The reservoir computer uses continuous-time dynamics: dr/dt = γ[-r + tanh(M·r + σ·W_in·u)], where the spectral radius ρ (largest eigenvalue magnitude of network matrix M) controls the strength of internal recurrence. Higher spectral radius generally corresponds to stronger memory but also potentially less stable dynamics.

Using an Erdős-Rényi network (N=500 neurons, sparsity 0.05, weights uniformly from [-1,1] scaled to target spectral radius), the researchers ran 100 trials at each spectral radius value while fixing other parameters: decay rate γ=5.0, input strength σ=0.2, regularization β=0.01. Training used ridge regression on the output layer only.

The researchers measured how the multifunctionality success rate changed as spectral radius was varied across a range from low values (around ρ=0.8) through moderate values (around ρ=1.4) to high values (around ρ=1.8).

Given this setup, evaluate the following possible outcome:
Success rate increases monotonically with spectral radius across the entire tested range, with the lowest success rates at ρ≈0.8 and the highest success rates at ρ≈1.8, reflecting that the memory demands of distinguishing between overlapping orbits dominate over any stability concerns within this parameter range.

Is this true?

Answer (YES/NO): NO